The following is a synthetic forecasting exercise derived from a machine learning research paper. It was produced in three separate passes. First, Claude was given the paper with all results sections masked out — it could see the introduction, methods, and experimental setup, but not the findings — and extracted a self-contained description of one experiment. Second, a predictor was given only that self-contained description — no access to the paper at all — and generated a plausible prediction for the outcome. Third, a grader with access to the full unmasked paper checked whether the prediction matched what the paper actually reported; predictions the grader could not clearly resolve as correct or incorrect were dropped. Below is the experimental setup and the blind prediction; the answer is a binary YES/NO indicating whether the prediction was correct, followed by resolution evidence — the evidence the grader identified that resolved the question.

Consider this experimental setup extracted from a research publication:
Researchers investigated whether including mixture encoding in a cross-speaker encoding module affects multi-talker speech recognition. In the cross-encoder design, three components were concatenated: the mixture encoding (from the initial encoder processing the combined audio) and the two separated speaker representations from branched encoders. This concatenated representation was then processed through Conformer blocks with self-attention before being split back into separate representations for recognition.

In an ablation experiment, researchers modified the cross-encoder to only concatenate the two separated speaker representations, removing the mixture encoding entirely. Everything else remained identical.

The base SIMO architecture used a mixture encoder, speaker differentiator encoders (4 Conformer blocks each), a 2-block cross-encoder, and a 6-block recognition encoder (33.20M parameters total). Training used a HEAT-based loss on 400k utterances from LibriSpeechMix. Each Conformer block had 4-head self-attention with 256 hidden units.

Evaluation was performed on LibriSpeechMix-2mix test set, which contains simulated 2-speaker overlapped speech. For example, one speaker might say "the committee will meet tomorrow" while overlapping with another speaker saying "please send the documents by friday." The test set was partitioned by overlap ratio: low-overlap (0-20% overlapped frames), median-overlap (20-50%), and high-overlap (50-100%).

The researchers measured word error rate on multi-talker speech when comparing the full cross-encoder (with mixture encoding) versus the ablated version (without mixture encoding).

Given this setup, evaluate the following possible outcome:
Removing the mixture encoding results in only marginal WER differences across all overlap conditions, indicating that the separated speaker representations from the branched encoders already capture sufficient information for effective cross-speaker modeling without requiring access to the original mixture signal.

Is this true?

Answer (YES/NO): NO